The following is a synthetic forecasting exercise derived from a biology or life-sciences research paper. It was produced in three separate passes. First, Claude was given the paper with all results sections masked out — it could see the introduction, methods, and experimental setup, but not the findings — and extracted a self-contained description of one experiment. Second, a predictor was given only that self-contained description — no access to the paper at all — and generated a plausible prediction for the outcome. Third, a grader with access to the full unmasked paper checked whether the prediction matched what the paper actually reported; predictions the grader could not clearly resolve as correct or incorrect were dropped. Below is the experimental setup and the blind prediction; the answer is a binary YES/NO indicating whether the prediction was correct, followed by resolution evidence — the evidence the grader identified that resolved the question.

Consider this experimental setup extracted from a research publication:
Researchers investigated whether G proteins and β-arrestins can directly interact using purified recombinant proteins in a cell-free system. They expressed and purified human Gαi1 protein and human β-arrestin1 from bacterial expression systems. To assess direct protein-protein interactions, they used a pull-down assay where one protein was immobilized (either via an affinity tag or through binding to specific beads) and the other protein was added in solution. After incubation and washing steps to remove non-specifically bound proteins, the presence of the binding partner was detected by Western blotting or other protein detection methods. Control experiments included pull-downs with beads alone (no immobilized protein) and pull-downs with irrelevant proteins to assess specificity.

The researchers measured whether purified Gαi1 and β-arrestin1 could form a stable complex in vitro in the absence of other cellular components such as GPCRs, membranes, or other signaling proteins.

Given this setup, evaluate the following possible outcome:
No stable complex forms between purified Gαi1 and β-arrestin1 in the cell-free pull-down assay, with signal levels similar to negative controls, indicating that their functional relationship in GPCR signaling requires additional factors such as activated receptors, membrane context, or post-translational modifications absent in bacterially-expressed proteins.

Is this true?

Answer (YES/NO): NO